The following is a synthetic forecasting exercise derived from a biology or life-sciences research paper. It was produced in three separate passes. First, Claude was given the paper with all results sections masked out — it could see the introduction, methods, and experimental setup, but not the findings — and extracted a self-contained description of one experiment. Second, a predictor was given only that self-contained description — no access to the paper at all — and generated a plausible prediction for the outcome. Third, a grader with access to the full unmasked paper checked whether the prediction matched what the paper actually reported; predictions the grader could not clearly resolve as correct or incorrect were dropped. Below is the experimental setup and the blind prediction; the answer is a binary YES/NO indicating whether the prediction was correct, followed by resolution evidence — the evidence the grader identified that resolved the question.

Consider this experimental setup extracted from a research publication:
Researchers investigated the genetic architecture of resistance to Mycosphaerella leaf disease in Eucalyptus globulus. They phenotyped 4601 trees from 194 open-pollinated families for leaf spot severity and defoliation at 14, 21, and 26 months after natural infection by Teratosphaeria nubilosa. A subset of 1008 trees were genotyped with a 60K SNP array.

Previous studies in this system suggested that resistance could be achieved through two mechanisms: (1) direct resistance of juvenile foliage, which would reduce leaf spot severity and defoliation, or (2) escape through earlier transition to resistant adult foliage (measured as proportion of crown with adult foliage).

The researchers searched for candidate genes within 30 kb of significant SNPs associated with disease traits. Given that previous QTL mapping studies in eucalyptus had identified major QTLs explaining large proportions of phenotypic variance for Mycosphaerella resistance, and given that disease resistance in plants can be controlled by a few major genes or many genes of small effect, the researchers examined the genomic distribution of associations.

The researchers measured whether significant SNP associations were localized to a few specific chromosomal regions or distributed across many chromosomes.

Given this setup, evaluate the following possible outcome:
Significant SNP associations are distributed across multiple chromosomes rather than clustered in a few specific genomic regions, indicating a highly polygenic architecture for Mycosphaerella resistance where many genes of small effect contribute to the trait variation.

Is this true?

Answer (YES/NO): NO